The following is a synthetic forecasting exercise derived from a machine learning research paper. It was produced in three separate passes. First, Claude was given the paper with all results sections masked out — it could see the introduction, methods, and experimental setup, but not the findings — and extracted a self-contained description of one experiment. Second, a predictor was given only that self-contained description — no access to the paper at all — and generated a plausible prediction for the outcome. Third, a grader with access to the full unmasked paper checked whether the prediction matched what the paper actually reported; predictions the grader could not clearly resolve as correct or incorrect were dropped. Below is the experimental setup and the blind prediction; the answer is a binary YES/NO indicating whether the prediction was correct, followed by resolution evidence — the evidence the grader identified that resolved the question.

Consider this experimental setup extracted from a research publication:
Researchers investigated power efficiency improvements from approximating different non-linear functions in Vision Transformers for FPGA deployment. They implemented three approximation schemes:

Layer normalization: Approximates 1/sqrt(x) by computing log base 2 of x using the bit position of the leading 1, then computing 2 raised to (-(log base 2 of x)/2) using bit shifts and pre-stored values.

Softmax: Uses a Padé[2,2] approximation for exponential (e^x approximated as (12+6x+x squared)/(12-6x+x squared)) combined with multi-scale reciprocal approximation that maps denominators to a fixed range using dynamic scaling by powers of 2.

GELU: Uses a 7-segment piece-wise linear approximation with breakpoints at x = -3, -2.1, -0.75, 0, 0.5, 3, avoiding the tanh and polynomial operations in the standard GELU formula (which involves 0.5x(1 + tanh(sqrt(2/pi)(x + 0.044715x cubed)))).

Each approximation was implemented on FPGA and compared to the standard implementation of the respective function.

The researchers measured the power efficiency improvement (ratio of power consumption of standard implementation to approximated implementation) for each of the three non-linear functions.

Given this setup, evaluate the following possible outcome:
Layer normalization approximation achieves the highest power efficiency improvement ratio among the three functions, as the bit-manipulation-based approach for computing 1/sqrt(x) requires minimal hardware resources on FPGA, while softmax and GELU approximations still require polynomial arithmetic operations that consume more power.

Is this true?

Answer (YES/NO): NO